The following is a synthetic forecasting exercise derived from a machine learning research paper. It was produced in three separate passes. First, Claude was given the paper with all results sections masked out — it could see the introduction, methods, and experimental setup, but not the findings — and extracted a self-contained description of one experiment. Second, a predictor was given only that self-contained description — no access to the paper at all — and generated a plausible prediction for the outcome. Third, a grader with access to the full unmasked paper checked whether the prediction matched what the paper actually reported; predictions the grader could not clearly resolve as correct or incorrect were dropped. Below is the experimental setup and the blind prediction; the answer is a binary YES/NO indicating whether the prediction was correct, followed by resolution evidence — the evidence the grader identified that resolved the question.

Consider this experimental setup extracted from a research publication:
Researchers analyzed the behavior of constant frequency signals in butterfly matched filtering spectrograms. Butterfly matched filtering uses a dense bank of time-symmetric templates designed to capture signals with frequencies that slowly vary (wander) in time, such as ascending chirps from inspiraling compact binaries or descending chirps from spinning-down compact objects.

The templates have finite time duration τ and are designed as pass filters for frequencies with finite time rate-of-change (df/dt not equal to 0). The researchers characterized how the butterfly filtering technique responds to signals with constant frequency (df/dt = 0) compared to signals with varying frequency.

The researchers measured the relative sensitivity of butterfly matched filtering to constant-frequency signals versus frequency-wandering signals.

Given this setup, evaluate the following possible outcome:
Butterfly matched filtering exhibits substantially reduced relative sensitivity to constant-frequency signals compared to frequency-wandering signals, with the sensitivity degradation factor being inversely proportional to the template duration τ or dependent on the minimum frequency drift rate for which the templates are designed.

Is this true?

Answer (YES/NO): NO